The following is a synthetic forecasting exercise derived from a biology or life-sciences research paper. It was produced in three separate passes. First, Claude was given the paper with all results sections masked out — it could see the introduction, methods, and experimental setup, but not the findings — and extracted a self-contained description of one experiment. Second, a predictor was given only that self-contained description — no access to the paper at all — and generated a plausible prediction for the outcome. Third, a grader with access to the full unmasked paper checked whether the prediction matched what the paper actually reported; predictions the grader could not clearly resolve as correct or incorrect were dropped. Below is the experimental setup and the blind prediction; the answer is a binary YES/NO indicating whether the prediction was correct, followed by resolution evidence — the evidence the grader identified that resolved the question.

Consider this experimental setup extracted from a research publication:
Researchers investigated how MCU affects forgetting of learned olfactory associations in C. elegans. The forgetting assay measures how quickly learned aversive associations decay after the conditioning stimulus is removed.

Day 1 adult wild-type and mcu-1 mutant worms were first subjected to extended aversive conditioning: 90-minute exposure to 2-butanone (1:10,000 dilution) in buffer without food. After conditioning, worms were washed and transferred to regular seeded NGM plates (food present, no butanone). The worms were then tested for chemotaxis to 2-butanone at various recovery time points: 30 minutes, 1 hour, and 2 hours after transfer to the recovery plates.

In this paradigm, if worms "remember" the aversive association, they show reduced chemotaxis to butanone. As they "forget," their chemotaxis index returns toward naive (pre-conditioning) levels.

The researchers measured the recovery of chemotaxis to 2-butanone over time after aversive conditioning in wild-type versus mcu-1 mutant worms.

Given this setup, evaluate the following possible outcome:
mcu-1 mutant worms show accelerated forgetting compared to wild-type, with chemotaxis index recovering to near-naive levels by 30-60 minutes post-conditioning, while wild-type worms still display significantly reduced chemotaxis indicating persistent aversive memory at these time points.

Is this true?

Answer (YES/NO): NO